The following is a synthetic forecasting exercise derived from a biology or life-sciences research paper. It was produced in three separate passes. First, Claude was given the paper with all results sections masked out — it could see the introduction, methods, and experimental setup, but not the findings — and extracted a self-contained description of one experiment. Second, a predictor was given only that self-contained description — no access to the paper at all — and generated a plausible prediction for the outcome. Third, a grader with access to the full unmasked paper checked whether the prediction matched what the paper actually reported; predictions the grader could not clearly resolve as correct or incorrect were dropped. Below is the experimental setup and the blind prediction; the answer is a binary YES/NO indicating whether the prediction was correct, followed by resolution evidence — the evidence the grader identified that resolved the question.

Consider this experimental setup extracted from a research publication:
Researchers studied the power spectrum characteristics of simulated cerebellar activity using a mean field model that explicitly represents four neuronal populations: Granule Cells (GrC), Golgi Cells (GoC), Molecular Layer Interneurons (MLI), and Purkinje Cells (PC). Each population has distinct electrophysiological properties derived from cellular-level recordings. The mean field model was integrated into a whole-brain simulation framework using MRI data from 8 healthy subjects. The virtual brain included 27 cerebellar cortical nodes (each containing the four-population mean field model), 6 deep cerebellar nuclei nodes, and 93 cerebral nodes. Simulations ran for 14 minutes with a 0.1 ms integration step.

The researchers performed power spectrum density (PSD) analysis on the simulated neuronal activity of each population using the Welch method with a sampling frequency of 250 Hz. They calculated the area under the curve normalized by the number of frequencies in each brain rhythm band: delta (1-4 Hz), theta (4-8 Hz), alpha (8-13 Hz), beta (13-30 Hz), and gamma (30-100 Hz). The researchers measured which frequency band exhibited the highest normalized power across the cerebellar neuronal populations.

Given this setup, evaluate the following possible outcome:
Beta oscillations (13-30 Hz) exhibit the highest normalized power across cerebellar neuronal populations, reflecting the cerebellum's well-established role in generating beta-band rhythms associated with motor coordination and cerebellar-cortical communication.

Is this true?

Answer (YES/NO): NO